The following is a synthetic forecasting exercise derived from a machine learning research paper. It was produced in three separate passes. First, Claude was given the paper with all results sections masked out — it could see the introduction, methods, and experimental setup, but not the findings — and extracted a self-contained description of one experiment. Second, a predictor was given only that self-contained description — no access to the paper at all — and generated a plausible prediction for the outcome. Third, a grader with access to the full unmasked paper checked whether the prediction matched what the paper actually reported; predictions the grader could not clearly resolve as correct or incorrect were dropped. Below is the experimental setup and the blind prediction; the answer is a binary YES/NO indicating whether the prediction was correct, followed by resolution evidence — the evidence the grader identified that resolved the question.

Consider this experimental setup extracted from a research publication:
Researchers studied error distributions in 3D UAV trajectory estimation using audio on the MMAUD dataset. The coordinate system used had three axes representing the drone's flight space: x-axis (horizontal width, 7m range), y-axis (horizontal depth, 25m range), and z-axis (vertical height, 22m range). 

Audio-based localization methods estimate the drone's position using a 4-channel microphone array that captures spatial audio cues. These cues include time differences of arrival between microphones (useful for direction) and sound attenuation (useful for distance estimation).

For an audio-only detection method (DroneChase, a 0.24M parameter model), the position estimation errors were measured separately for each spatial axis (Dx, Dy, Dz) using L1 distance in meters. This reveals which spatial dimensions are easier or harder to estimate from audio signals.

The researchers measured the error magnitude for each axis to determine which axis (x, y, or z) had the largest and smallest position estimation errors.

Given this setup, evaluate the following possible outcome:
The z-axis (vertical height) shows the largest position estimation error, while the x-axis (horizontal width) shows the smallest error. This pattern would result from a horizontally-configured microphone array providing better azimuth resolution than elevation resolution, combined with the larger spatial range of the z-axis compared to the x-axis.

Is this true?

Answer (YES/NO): NO